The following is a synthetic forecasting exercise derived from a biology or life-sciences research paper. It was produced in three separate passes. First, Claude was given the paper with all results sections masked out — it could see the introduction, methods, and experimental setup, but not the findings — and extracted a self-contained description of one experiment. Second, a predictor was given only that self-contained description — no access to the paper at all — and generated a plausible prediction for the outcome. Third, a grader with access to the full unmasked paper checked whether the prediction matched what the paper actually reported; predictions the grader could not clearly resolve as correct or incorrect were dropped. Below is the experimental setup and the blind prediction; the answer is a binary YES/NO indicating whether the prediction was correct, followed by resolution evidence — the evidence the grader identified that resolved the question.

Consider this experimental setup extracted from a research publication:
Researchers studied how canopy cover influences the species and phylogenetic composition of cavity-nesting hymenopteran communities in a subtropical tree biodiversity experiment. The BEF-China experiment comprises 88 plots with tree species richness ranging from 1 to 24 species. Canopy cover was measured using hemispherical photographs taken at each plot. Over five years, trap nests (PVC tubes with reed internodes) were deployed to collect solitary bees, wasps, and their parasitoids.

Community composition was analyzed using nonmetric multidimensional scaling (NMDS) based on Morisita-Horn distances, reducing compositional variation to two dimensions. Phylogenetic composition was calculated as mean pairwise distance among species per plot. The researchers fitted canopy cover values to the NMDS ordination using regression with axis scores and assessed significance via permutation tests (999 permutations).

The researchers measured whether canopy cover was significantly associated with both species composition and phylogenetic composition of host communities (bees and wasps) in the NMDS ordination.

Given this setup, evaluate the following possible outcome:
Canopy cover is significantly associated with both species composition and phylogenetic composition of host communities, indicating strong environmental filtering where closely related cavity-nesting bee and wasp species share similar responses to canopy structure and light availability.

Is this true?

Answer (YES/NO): YES